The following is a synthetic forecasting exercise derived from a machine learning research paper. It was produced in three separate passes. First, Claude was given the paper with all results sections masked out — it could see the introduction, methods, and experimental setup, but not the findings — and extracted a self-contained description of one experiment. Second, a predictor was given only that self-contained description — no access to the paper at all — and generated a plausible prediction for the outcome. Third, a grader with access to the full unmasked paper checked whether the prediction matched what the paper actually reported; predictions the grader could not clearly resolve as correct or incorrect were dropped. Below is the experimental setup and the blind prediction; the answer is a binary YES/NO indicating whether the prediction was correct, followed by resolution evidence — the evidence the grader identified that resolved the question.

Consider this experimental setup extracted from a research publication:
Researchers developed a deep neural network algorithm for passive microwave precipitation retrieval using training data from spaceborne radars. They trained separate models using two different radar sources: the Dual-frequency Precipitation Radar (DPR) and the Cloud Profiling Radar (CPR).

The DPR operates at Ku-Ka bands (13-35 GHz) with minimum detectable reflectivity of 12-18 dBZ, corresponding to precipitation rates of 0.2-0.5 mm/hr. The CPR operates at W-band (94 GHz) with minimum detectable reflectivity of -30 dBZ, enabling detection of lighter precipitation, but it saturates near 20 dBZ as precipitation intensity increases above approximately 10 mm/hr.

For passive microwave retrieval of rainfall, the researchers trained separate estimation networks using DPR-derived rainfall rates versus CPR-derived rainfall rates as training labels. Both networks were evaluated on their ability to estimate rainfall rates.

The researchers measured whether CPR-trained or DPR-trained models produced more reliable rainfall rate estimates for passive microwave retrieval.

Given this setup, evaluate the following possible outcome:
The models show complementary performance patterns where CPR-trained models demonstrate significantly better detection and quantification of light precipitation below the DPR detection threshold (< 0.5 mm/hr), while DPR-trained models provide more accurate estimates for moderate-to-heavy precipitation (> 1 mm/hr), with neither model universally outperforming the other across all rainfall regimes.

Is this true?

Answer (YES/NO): NO